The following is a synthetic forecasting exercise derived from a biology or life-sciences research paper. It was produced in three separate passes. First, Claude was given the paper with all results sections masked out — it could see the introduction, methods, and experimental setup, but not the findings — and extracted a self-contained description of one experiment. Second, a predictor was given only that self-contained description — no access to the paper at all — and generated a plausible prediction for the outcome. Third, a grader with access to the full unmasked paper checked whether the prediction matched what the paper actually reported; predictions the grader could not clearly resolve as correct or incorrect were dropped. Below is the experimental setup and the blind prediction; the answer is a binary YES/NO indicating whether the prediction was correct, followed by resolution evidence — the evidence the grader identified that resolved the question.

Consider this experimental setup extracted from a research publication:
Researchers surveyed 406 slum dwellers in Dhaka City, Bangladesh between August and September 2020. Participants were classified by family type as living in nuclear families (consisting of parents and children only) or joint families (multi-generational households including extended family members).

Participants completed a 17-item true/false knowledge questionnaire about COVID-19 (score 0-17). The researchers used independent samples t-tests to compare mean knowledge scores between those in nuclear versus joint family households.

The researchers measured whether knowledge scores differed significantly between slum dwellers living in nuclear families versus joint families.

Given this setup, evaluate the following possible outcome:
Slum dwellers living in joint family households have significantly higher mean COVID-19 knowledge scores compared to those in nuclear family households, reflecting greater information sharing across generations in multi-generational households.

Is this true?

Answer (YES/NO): NO